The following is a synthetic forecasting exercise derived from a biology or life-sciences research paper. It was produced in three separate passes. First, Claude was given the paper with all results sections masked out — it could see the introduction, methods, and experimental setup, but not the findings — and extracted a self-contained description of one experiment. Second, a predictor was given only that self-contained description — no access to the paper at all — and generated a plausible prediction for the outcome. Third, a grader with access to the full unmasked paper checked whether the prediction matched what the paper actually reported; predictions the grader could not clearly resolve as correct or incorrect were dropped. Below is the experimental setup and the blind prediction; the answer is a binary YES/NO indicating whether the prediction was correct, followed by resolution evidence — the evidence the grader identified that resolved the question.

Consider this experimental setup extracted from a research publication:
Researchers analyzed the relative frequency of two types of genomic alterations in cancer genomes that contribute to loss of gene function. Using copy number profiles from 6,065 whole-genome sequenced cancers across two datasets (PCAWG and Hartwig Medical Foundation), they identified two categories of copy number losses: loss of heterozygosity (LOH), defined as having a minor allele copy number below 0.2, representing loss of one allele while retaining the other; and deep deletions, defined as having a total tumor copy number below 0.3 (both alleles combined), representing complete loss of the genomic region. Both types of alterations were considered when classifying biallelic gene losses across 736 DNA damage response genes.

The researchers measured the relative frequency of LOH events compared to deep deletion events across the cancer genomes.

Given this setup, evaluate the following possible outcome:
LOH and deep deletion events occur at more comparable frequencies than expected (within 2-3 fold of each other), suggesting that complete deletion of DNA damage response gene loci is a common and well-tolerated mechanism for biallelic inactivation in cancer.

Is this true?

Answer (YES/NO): NO